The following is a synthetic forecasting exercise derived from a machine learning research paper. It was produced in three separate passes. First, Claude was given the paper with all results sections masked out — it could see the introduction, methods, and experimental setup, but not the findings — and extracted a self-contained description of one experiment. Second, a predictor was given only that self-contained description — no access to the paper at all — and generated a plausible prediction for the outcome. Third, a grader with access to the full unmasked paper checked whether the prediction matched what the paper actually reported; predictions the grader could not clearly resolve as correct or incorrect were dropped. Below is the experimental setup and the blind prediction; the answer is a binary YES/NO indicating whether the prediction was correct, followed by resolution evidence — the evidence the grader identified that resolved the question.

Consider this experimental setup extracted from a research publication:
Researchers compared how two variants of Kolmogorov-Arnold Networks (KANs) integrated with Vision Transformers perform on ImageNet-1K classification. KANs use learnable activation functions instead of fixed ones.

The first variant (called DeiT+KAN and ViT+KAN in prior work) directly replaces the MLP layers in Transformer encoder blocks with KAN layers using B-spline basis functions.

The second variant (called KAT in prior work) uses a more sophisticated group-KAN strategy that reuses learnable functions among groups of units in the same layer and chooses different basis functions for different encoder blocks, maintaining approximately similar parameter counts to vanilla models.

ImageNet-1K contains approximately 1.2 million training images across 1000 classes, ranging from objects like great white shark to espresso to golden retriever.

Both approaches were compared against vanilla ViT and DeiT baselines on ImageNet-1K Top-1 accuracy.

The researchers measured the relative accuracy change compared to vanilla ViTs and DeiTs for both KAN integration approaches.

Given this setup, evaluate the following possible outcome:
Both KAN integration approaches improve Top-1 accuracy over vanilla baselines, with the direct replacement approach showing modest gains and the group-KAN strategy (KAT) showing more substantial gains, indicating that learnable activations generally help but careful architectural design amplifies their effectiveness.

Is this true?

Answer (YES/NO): NO